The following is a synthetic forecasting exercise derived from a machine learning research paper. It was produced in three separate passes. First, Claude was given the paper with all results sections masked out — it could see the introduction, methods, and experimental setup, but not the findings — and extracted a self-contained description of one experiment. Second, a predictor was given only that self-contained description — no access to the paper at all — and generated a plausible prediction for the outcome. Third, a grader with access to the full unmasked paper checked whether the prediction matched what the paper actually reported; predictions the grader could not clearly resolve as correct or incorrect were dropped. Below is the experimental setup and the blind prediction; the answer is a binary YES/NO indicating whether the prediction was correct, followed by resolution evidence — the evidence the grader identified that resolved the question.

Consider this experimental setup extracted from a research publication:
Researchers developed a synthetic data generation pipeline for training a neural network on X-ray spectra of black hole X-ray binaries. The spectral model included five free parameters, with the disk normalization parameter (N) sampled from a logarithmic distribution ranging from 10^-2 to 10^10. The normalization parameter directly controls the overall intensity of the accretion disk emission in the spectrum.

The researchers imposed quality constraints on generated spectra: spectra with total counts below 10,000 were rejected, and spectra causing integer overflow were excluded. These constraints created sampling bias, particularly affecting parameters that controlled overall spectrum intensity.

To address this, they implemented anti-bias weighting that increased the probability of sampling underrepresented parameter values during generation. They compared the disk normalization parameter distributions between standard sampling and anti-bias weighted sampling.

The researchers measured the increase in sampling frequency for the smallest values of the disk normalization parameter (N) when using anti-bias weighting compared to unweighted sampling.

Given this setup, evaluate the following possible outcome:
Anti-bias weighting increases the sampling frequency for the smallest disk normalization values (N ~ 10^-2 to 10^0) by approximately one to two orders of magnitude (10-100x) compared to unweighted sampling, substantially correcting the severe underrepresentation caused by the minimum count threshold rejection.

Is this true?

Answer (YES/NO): NO